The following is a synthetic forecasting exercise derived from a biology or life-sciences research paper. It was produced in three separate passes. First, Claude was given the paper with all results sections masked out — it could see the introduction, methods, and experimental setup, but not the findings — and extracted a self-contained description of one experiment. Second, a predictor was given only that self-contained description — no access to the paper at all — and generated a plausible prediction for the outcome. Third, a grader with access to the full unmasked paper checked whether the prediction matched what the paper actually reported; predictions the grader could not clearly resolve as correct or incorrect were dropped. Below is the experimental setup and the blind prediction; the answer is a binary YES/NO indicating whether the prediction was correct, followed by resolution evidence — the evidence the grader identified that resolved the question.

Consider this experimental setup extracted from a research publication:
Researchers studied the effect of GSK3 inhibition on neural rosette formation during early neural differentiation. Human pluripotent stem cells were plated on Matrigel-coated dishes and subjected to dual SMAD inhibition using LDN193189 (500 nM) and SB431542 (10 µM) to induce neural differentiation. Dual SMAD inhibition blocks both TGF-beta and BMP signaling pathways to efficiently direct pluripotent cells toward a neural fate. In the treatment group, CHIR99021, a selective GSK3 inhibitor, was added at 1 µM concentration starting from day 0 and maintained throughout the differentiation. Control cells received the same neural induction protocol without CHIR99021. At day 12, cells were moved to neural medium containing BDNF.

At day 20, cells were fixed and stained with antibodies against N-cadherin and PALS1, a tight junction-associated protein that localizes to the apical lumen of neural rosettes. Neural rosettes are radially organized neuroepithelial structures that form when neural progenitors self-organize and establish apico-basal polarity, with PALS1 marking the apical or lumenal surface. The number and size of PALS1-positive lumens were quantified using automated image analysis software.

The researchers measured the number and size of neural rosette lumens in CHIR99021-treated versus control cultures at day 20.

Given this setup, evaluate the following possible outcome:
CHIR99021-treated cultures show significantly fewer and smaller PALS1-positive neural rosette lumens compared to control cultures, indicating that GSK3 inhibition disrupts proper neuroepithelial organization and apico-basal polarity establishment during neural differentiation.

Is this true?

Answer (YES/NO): YES